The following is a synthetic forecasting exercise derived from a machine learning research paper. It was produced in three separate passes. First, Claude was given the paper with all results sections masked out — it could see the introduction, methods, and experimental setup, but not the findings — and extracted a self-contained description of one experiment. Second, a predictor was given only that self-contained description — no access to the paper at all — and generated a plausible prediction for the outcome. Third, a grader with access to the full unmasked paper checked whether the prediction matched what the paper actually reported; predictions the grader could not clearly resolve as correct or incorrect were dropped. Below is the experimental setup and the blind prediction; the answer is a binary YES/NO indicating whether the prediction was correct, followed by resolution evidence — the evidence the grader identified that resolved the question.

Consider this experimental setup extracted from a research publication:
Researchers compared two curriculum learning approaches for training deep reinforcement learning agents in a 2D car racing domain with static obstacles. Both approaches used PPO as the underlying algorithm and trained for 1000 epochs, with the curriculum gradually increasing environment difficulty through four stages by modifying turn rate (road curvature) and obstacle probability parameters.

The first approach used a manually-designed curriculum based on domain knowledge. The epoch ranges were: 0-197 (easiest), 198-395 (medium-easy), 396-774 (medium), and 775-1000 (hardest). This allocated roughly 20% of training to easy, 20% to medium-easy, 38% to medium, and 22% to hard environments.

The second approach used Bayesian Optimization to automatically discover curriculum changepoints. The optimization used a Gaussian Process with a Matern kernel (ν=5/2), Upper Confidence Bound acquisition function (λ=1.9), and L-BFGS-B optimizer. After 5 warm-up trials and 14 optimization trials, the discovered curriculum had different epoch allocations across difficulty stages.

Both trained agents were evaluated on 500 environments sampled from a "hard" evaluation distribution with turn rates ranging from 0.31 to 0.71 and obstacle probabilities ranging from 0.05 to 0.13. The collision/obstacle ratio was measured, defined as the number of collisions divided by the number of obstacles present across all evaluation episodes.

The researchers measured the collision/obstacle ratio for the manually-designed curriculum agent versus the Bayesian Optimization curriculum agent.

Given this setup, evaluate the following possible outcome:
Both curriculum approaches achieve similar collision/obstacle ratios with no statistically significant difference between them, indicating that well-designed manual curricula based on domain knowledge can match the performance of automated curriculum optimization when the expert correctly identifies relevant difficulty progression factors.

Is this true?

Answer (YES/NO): NO